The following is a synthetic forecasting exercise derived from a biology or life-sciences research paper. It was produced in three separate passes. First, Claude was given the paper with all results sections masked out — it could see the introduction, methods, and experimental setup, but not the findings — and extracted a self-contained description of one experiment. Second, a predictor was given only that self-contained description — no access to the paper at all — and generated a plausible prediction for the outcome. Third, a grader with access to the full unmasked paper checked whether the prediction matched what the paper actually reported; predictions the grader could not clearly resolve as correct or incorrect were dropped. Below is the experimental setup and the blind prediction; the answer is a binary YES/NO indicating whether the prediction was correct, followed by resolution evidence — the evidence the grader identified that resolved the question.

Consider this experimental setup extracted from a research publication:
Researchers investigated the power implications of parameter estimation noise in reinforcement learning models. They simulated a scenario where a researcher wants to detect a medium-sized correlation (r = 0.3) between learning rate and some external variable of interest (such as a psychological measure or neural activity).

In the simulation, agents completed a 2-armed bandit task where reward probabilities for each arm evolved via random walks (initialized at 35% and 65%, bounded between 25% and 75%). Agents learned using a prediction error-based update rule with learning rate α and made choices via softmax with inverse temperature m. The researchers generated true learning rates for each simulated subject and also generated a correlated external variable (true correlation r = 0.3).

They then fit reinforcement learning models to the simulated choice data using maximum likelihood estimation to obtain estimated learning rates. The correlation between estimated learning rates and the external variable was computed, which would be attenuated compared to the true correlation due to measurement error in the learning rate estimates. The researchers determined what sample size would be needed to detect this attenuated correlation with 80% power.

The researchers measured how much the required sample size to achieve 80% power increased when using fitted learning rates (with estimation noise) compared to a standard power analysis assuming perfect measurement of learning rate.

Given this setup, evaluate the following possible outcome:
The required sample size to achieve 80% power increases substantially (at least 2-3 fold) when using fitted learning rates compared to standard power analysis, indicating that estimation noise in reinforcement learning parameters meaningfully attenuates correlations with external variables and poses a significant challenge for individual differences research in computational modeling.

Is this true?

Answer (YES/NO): NO